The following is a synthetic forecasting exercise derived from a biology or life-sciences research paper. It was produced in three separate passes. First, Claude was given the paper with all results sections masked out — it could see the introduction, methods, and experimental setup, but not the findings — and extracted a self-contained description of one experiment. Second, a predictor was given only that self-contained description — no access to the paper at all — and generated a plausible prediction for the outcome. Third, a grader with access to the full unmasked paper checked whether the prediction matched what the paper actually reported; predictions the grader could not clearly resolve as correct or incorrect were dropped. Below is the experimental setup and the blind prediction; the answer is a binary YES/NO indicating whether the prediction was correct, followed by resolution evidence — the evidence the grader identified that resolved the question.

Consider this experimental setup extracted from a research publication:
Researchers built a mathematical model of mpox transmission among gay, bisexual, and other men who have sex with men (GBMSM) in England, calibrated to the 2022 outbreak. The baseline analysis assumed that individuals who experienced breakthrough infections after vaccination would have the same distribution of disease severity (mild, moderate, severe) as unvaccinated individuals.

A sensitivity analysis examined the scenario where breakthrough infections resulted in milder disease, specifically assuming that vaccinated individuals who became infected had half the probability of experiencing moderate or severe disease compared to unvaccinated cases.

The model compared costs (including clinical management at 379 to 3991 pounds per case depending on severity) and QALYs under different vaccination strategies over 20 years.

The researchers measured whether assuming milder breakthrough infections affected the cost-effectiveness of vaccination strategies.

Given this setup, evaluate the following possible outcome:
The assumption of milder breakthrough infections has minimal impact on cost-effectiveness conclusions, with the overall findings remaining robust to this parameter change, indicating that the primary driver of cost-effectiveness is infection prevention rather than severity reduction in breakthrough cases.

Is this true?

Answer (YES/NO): YES